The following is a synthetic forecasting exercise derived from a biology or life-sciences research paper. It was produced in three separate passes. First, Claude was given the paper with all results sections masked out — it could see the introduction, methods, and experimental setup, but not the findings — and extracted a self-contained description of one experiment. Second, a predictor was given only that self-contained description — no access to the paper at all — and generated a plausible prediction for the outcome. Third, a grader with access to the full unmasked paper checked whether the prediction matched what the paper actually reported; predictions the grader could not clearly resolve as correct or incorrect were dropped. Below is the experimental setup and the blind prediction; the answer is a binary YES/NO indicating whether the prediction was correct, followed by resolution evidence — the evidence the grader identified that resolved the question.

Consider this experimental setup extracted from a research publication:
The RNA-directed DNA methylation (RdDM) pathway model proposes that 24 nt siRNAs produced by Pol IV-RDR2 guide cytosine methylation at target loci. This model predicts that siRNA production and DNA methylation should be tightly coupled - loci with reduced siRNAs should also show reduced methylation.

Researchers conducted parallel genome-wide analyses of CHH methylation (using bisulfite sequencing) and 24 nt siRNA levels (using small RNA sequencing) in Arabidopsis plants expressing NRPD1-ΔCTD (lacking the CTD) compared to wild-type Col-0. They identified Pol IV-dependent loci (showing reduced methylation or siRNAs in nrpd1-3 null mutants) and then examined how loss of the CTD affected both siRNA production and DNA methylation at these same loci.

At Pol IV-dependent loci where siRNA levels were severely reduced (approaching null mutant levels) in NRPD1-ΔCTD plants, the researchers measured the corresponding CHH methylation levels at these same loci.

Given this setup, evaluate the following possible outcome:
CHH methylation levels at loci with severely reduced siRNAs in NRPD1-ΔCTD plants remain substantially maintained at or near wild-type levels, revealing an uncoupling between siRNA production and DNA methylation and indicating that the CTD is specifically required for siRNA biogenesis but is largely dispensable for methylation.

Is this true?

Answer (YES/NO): YES